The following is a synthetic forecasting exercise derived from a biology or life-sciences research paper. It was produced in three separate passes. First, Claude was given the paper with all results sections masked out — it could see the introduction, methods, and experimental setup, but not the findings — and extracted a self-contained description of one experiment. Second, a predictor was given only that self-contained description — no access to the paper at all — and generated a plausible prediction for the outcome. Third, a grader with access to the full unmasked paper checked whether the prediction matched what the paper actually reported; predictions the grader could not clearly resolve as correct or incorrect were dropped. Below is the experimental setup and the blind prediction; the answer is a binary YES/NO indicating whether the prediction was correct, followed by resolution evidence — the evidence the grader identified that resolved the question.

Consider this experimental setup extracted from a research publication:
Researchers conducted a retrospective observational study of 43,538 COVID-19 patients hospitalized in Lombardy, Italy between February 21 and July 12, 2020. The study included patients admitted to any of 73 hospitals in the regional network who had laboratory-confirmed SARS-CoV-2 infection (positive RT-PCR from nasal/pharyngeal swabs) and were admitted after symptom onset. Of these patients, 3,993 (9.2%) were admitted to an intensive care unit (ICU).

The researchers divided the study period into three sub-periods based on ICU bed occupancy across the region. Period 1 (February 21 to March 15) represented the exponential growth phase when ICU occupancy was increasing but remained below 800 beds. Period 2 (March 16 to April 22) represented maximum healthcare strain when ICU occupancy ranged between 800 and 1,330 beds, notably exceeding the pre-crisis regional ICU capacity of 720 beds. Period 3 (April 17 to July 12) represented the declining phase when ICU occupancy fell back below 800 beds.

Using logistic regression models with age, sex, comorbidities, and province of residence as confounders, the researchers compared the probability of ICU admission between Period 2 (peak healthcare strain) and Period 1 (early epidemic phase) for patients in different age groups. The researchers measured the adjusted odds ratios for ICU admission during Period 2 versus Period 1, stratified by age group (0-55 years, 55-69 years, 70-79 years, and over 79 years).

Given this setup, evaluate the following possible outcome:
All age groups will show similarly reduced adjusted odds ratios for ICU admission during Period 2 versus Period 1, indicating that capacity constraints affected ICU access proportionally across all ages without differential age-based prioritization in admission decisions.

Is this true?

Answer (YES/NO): NO